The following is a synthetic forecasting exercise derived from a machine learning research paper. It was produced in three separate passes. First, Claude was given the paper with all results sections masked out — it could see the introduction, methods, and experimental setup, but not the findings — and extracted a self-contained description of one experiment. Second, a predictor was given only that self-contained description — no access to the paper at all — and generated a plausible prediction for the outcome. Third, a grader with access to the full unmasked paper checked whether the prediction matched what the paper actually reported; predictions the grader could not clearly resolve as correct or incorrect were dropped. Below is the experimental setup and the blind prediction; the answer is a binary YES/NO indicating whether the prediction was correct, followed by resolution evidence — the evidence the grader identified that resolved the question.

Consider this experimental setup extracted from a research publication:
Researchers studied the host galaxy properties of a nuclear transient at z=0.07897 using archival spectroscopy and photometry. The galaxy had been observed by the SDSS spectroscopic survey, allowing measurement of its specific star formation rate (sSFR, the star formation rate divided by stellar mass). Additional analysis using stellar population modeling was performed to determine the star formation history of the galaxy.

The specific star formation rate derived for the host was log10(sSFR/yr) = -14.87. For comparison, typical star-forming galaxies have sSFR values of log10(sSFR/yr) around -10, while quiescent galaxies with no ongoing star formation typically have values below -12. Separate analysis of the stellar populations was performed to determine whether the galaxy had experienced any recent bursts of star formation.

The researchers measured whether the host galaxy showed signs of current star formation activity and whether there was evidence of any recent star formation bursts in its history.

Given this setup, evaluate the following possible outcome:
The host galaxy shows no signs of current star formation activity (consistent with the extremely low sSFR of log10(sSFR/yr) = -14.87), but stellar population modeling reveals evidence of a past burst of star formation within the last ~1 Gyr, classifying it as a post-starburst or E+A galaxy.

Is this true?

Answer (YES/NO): YES